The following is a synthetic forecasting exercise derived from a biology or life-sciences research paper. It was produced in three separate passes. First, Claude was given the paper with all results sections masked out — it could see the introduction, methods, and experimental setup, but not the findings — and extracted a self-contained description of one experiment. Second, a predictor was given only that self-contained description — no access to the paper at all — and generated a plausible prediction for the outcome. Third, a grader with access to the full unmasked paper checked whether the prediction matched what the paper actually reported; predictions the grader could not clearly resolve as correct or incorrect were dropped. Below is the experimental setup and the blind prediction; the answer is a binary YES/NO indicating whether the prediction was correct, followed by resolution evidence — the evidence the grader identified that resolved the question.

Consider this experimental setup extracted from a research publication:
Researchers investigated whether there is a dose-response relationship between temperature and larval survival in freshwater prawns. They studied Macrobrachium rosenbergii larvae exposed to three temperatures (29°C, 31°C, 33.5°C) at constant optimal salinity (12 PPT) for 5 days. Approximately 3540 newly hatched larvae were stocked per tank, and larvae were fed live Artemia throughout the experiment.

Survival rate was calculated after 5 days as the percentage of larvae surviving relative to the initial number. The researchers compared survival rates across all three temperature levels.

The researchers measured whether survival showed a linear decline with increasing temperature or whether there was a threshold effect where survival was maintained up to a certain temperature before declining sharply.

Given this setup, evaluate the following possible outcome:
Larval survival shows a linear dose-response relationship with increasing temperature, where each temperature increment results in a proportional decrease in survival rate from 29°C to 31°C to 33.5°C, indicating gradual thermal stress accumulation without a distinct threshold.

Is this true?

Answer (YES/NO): NO